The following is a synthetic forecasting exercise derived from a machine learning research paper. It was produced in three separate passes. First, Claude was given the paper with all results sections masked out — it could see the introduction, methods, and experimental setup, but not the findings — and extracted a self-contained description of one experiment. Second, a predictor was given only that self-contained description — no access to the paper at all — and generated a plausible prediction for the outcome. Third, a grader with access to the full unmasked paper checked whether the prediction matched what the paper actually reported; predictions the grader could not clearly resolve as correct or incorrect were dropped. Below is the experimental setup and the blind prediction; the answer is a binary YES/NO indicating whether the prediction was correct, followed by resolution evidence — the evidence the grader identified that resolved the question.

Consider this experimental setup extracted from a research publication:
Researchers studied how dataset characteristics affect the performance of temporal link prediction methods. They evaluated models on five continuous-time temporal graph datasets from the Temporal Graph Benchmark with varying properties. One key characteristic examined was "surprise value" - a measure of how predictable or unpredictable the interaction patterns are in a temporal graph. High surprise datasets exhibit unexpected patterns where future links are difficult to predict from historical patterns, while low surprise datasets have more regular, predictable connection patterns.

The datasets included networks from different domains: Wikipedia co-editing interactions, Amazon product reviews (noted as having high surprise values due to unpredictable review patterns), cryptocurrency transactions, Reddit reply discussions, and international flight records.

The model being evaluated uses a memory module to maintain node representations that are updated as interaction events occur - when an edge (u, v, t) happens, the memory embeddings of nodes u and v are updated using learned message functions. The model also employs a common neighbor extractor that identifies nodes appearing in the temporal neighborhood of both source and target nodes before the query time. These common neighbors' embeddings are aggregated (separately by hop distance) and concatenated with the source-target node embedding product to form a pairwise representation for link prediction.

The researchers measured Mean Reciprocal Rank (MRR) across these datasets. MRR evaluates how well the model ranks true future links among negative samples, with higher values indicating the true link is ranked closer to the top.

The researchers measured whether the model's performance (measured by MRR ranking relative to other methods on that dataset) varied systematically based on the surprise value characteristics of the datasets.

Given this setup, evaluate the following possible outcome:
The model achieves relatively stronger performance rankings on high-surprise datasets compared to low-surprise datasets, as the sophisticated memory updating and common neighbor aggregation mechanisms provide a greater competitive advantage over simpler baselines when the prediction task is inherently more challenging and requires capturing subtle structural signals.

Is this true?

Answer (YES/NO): NO